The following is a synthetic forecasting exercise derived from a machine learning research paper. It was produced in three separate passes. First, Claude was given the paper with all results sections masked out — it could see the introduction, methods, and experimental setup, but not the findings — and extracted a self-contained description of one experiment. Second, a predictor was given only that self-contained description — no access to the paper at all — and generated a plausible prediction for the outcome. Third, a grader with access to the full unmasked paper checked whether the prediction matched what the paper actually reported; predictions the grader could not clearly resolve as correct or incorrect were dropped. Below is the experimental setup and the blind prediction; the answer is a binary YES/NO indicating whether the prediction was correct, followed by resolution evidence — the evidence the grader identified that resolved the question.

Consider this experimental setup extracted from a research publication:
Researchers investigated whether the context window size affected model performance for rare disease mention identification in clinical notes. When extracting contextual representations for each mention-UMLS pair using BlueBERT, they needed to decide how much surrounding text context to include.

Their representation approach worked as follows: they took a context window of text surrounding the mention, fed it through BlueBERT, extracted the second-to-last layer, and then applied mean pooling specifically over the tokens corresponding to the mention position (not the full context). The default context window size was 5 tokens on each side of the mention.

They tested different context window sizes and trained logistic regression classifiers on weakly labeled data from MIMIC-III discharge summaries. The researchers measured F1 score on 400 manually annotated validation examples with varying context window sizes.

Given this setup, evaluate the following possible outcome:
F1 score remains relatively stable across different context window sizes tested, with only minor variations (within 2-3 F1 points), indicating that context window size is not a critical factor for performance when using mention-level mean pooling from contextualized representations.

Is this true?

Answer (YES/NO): YES